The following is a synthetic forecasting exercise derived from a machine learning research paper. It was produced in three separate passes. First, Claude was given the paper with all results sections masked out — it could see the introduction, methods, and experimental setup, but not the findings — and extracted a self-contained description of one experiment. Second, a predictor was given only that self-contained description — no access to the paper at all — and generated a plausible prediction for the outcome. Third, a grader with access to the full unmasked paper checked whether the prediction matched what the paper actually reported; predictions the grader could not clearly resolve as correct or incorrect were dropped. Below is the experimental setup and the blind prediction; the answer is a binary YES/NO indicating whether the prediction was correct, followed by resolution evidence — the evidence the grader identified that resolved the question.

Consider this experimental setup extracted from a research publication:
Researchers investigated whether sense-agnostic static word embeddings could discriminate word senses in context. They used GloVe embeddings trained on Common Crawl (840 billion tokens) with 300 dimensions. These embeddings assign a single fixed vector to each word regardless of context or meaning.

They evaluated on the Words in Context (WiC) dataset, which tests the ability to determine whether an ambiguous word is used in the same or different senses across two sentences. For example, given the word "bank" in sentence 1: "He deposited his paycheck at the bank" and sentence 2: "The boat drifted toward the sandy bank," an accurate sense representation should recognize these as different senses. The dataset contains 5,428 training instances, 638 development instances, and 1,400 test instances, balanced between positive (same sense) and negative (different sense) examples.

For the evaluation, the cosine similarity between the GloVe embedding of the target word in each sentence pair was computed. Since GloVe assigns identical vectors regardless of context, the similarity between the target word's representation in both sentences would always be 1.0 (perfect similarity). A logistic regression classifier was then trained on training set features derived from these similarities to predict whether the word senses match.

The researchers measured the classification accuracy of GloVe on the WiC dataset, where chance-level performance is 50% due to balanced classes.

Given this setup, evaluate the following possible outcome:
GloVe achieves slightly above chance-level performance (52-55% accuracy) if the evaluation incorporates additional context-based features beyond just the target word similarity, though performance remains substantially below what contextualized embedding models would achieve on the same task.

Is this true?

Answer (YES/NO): NO